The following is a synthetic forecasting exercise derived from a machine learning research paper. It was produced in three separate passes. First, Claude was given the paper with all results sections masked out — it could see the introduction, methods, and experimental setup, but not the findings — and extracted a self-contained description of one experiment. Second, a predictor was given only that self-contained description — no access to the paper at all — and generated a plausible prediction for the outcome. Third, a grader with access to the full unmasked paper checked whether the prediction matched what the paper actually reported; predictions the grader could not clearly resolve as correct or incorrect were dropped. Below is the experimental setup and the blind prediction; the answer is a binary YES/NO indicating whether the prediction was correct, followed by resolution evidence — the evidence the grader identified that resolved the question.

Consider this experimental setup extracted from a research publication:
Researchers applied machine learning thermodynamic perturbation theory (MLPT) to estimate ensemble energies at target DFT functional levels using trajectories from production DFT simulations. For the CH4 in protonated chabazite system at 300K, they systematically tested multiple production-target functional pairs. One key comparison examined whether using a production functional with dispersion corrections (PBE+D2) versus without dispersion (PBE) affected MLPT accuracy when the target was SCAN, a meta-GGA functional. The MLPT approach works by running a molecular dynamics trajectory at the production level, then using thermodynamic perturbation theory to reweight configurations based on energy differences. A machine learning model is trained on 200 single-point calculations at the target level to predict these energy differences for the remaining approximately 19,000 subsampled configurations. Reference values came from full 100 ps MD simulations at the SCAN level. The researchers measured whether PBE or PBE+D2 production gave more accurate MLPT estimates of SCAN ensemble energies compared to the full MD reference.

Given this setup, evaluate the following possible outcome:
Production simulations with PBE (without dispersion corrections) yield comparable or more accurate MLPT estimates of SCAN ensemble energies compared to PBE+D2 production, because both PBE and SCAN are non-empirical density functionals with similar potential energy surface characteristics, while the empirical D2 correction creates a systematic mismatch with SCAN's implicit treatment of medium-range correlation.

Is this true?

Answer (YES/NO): NO